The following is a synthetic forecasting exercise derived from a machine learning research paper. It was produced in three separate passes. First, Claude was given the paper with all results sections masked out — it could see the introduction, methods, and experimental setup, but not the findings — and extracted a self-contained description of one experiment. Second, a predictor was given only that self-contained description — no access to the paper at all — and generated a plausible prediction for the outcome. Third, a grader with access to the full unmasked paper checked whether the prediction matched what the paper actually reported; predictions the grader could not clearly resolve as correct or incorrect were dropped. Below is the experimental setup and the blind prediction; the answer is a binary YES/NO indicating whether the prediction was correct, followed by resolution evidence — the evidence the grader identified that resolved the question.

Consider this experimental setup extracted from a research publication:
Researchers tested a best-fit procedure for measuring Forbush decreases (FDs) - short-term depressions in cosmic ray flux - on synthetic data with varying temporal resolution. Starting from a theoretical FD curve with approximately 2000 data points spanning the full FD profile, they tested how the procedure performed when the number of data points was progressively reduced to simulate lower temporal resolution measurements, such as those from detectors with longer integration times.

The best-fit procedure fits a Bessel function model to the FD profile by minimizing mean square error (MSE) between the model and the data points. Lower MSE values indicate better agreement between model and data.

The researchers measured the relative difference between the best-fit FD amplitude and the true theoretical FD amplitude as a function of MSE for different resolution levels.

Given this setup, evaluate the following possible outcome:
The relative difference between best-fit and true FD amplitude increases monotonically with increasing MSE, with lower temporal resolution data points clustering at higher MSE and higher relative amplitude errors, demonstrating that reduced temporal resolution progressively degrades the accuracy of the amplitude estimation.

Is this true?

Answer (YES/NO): NO